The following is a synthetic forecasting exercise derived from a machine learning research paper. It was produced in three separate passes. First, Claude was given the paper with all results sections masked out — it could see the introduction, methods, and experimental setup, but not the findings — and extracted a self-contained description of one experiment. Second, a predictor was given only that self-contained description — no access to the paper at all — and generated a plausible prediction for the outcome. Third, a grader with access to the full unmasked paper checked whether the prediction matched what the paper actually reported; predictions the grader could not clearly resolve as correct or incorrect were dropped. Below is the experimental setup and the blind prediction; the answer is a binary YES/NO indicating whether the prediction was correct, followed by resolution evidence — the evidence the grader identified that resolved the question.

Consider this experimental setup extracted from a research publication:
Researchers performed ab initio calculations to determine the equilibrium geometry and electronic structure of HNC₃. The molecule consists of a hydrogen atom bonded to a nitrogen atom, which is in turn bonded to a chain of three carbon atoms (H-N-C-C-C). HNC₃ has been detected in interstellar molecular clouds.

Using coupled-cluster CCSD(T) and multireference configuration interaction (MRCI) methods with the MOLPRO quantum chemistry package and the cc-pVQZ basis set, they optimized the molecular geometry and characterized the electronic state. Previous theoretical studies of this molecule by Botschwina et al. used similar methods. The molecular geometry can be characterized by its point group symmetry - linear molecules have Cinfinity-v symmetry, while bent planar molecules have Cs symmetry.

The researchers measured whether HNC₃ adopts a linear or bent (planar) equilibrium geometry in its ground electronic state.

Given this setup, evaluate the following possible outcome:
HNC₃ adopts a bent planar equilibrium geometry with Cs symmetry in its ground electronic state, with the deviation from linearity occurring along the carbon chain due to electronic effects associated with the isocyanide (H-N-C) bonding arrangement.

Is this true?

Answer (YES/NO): YES